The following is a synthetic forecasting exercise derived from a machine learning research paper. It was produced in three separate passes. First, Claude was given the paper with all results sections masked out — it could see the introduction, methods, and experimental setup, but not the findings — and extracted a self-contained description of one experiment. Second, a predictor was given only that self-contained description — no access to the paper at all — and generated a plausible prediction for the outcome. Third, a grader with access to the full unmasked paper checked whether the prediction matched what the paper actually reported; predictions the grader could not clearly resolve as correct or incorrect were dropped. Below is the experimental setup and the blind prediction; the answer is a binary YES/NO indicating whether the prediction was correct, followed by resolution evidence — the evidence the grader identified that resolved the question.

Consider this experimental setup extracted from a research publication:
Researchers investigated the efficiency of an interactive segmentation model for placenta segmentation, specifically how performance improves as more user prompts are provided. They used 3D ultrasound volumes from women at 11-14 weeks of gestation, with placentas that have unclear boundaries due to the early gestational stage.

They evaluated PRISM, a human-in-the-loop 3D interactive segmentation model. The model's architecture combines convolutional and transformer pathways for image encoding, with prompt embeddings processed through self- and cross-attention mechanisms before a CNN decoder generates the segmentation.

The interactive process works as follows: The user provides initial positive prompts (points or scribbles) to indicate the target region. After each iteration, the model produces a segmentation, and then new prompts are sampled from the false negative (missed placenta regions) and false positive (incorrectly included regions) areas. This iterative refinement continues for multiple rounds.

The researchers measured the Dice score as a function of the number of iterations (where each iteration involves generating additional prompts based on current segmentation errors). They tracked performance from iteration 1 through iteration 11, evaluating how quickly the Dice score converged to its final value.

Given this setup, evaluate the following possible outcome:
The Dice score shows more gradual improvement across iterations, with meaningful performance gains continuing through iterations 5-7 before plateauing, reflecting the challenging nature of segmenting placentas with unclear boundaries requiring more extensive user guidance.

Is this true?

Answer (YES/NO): NO